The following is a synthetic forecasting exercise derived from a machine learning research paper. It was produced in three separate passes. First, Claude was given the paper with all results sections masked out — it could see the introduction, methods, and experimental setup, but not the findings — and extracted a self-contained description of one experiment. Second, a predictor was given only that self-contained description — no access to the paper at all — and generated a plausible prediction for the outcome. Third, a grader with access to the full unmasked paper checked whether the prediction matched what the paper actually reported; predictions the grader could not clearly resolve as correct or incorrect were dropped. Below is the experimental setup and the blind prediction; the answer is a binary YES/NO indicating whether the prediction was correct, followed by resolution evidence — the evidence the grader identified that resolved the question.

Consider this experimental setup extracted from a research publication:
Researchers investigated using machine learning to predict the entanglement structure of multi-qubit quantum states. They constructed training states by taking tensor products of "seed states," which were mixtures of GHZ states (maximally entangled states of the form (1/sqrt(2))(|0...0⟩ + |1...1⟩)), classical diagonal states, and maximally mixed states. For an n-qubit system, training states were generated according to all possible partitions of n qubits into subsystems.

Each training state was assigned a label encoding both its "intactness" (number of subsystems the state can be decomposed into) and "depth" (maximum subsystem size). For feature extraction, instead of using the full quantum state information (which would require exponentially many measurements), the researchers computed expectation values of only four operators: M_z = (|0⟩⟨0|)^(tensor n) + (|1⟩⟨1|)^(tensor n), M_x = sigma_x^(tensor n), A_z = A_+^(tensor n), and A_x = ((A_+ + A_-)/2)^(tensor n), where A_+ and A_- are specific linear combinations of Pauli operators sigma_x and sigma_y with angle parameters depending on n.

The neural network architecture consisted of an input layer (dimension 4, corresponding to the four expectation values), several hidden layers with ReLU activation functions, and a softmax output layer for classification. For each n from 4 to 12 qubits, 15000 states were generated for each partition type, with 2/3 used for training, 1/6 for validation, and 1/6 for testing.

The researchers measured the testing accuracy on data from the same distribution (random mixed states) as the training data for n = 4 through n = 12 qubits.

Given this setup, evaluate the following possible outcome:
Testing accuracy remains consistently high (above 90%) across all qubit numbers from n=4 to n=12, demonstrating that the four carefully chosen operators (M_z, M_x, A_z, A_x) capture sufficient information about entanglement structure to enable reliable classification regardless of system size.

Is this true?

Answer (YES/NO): YES